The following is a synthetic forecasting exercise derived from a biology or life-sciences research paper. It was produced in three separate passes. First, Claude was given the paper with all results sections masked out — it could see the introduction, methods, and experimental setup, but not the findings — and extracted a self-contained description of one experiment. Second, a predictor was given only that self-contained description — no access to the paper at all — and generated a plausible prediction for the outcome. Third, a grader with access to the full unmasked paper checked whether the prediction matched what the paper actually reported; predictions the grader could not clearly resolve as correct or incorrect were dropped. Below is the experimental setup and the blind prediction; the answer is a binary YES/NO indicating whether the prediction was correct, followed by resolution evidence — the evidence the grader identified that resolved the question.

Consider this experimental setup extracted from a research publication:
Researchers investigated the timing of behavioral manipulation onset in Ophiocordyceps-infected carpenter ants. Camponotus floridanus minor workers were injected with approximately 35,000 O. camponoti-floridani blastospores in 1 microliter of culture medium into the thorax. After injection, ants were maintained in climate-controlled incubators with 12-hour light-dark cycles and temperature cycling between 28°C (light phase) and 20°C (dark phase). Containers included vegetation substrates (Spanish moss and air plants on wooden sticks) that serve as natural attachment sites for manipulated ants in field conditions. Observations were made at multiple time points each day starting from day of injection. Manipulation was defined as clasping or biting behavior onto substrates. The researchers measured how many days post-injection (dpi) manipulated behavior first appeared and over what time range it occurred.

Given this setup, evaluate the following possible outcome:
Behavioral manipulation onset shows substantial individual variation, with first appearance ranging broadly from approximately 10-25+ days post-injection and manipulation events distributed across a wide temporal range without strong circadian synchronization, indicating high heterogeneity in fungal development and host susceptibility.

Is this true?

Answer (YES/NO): NO